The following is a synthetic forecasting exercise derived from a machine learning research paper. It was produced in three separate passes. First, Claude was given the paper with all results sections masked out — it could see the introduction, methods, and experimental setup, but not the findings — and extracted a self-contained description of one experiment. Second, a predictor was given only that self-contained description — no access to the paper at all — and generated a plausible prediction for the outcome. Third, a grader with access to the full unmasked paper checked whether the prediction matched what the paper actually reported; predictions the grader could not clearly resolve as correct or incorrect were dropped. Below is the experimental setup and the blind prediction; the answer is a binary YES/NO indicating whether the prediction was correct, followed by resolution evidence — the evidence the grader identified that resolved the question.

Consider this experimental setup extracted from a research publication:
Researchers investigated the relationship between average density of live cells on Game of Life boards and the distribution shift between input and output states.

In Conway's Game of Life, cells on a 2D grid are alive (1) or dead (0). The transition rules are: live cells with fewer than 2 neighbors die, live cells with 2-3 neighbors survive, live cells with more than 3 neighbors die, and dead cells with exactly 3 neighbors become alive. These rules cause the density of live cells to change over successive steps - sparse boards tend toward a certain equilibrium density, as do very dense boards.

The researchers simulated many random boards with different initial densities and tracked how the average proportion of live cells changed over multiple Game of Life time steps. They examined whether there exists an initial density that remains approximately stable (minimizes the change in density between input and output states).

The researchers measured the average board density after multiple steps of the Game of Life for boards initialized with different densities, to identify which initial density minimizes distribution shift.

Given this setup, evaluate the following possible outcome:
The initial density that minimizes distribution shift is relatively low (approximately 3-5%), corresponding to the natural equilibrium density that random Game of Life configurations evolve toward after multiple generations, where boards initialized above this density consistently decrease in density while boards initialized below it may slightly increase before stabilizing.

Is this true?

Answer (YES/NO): NO